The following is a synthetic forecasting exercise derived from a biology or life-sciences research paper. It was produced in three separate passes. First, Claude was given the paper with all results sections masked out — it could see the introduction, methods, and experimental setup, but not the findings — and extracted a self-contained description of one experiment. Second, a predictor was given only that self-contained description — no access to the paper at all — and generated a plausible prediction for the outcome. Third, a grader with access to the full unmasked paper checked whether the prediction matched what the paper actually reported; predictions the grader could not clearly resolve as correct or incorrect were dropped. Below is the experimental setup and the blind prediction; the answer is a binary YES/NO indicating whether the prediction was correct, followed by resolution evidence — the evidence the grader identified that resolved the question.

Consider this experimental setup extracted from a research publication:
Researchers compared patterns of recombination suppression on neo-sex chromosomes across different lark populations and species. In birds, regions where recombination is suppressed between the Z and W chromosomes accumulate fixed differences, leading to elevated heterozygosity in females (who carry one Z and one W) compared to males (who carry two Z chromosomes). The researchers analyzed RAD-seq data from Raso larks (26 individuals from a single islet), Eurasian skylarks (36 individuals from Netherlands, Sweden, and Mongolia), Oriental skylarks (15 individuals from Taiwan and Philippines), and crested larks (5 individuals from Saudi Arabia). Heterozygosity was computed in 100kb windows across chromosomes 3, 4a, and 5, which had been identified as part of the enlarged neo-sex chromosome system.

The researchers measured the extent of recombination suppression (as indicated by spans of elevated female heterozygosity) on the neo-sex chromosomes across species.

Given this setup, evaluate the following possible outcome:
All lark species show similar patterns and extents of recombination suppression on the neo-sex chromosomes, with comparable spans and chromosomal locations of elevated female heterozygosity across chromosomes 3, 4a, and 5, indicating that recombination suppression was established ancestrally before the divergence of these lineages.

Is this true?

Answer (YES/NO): NO